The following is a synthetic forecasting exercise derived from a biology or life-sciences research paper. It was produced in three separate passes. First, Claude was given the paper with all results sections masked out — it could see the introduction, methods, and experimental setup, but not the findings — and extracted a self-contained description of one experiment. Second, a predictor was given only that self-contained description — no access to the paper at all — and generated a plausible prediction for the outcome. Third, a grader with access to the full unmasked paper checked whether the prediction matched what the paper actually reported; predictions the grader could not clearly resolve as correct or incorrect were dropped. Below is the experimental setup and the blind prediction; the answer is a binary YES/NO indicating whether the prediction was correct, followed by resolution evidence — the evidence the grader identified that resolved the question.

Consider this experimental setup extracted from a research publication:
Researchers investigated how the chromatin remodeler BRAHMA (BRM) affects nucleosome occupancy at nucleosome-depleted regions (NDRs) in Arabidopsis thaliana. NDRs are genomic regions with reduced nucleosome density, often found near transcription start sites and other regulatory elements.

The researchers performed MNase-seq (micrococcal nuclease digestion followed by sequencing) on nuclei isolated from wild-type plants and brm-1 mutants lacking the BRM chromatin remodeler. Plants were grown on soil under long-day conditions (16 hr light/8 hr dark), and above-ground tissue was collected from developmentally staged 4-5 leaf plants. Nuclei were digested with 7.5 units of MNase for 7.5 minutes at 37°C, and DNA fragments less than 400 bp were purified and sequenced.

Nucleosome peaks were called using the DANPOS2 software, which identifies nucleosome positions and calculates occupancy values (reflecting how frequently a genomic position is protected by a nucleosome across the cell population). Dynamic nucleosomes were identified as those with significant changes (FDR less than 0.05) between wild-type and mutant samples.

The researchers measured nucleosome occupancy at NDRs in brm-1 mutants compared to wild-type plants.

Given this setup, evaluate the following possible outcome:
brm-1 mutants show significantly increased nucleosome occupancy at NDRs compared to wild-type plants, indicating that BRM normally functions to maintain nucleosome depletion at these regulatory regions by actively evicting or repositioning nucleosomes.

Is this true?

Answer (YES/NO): NO